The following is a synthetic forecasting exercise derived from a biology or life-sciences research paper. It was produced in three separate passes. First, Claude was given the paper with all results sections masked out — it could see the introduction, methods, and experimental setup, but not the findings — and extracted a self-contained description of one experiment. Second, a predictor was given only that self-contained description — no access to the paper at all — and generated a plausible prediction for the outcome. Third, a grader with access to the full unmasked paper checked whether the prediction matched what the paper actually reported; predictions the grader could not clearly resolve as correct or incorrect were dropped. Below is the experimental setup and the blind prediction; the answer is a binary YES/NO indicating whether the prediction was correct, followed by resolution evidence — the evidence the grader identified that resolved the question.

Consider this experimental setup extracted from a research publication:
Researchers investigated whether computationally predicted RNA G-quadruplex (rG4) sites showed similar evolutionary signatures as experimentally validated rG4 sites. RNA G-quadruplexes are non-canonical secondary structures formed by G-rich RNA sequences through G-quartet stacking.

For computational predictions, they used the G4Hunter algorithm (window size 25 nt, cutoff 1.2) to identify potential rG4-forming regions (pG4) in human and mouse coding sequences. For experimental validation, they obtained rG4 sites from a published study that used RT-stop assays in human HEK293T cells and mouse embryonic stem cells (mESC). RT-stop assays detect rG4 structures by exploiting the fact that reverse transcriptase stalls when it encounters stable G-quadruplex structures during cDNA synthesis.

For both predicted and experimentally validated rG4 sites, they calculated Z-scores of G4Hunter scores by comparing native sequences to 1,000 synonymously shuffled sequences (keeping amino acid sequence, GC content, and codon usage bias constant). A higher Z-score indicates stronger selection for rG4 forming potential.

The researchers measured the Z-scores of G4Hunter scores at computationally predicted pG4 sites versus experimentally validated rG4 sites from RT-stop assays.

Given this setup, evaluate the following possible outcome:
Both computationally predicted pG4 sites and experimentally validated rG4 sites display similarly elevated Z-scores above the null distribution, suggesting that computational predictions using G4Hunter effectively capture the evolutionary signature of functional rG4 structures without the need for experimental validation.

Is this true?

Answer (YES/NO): YES